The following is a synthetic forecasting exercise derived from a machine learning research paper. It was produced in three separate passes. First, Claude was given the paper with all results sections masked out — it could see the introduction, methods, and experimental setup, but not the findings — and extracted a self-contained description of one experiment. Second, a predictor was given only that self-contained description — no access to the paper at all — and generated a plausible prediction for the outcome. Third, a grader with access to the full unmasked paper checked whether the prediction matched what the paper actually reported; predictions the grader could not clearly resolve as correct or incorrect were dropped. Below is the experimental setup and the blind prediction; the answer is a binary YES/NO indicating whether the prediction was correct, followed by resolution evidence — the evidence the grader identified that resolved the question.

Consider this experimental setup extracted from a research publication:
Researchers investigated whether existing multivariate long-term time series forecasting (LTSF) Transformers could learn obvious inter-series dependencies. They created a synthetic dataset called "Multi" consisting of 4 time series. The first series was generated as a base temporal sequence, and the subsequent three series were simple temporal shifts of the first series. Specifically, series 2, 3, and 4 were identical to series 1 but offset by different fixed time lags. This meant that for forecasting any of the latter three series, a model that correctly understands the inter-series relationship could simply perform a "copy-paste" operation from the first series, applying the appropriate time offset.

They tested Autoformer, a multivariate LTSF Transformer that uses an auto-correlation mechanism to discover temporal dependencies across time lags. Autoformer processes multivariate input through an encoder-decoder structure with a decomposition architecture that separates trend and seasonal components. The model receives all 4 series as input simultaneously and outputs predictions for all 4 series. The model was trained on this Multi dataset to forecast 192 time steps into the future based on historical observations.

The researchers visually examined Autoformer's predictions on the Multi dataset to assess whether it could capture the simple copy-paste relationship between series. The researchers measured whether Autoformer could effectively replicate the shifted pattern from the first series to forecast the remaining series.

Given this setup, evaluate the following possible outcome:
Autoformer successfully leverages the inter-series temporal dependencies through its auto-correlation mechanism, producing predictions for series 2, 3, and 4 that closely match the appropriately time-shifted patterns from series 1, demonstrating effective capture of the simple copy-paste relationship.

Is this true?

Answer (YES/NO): NO